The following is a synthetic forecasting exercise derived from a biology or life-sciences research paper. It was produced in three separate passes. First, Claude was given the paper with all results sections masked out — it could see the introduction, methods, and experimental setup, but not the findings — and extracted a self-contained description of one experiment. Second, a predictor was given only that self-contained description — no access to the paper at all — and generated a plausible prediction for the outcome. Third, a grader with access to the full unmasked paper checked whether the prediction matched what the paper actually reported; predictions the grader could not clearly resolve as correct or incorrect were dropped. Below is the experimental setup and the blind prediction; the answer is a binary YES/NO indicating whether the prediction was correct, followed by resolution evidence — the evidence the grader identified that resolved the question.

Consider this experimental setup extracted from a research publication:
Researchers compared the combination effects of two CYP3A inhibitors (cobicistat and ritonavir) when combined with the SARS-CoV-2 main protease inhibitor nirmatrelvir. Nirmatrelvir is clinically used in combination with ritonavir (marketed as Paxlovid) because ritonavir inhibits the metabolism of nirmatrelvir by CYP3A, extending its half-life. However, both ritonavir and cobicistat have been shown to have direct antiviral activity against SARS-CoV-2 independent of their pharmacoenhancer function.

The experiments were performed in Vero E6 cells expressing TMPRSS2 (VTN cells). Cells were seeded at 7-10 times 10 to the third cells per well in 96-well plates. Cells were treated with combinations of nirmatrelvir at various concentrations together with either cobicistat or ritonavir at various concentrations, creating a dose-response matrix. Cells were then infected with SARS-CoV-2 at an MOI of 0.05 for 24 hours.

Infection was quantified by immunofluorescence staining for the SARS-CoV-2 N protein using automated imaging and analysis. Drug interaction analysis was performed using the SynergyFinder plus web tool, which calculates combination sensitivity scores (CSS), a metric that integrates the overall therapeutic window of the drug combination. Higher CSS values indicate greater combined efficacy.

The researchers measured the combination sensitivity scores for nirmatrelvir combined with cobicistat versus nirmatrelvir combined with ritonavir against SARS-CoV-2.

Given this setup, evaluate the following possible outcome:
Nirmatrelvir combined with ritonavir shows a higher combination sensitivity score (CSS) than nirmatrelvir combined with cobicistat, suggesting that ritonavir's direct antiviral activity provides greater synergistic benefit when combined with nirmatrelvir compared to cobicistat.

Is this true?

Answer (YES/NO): NO